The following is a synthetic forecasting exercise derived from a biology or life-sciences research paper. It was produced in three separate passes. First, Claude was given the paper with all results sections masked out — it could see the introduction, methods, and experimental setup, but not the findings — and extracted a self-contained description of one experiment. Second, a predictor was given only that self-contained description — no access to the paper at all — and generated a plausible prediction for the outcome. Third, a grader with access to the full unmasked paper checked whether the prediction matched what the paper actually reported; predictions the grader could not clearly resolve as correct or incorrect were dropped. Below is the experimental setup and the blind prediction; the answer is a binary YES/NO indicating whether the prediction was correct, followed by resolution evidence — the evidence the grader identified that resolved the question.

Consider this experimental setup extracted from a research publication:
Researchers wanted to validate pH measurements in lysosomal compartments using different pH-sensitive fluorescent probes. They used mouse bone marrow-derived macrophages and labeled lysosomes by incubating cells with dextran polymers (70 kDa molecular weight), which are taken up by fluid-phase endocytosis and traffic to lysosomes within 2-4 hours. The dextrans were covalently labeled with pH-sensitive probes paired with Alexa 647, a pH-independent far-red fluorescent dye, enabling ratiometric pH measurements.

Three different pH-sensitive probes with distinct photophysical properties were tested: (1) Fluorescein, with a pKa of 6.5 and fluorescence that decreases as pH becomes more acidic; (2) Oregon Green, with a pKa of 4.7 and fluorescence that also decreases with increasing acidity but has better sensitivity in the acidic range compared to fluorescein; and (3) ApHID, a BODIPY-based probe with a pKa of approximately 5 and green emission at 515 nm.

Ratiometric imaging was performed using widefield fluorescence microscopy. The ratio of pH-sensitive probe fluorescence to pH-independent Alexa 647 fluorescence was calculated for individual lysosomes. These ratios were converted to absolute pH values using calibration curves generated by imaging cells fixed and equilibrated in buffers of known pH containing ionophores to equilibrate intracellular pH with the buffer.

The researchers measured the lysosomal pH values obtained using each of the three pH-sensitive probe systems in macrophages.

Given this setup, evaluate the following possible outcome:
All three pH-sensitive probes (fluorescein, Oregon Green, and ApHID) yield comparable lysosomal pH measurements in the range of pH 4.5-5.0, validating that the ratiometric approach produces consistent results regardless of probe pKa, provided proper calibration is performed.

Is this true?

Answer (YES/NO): YES